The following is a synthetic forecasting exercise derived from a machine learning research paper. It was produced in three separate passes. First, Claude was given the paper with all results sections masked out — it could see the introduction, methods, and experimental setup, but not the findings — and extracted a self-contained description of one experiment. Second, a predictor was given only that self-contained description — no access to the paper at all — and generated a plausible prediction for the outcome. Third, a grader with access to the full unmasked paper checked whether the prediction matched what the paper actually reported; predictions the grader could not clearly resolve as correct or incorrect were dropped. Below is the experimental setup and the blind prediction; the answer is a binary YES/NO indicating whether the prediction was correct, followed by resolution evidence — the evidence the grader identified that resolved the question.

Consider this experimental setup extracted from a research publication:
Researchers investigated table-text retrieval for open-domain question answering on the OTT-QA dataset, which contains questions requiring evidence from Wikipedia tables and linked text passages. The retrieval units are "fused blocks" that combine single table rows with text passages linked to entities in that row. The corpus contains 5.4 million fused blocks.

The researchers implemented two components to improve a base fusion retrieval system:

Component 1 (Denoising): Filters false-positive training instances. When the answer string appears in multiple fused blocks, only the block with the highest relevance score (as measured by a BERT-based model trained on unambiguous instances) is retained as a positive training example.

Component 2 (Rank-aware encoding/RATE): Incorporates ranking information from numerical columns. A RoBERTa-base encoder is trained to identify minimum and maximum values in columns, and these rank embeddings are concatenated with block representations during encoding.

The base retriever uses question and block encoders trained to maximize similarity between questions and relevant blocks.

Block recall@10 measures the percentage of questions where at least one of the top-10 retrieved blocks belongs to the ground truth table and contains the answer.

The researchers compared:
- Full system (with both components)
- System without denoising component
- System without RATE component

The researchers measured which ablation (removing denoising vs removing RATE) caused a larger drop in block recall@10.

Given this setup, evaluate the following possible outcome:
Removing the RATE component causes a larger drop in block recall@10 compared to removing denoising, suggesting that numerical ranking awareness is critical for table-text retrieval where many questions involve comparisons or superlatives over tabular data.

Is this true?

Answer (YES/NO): NO